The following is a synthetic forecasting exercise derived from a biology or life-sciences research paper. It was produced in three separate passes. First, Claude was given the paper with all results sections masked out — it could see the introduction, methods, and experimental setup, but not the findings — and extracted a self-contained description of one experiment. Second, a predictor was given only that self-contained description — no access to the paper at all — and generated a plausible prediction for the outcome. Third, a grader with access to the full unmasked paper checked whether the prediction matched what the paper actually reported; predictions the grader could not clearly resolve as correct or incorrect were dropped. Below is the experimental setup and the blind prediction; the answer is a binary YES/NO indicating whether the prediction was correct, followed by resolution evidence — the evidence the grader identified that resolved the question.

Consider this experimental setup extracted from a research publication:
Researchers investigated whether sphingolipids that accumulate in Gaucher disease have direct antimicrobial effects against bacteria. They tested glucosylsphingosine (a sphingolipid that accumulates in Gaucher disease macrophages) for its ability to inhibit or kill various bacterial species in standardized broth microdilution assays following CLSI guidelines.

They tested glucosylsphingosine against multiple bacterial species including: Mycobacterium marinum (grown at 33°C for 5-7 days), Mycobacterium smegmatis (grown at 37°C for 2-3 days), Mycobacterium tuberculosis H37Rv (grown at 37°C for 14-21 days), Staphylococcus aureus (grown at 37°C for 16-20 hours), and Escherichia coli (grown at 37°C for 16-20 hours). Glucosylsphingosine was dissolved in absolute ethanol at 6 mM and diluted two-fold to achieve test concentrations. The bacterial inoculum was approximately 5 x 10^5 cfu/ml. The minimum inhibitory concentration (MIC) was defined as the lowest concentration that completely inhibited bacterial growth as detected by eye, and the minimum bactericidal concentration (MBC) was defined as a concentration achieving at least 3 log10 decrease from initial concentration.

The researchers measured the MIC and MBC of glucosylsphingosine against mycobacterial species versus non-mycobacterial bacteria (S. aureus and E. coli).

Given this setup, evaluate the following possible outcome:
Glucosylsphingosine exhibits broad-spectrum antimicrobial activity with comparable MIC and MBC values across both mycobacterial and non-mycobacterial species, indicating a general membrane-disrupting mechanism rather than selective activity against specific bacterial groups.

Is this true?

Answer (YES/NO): NO